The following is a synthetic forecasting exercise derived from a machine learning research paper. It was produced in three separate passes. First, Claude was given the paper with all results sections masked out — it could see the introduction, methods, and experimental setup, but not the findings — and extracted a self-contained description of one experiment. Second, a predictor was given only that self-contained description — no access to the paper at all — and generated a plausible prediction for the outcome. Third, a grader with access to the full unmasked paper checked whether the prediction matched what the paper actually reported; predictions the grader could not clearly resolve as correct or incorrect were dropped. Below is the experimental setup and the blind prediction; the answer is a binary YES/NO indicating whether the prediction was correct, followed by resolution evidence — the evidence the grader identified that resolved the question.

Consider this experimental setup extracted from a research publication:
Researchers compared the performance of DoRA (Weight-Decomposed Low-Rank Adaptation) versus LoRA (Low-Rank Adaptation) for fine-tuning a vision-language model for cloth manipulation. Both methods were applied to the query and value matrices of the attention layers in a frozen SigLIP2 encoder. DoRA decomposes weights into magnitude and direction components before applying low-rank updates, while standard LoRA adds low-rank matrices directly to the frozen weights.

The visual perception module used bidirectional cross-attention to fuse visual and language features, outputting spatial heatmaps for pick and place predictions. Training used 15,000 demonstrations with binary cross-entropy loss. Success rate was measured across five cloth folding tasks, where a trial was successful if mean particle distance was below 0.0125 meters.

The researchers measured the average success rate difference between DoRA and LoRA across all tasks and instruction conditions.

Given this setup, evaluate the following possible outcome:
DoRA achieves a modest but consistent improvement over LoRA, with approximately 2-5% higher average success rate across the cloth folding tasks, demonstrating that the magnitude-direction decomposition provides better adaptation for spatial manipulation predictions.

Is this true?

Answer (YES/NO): NO